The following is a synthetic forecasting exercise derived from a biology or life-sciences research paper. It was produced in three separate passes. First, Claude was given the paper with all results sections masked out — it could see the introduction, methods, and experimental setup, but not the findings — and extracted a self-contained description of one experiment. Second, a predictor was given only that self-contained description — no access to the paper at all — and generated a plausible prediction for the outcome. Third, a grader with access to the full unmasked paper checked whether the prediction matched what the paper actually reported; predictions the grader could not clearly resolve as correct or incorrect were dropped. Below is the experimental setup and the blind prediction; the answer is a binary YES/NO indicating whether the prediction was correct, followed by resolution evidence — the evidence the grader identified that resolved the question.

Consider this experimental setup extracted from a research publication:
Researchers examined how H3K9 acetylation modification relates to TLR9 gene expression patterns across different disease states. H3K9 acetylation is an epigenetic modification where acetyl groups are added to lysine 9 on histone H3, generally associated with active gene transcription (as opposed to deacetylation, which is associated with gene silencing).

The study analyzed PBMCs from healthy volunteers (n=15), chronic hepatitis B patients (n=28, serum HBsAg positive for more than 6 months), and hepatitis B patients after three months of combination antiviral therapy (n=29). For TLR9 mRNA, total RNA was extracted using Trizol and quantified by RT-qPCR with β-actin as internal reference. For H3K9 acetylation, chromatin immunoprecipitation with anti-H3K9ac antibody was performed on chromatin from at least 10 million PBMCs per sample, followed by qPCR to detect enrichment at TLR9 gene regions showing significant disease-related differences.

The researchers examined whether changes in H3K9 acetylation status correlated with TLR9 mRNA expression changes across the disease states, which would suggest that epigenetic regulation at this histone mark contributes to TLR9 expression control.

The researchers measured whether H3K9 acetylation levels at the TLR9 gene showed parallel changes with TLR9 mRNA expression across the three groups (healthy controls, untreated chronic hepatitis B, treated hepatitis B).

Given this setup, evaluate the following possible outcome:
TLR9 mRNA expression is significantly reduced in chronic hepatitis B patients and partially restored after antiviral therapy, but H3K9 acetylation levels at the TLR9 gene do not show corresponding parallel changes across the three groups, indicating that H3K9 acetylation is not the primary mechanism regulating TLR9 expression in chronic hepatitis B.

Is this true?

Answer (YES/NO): NO